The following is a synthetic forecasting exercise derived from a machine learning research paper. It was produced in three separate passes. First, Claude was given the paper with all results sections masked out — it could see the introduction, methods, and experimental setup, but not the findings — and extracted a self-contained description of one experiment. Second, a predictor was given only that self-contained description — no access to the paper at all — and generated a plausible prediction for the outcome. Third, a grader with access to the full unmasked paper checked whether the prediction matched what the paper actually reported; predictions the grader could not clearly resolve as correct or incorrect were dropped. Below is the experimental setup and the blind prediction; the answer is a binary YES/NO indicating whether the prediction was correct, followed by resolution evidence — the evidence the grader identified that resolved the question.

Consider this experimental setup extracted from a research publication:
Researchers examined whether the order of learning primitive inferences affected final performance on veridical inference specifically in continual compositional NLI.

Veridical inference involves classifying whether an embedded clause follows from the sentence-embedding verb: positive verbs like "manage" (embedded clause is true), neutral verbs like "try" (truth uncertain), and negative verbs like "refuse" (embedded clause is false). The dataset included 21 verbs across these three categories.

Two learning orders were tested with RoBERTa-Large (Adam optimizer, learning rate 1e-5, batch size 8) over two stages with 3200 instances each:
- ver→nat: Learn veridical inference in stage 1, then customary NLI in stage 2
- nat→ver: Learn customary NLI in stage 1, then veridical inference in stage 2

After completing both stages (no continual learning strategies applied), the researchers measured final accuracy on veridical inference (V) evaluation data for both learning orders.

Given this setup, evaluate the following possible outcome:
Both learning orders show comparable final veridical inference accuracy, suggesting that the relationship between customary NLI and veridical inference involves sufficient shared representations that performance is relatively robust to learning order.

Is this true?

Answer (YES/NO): NO